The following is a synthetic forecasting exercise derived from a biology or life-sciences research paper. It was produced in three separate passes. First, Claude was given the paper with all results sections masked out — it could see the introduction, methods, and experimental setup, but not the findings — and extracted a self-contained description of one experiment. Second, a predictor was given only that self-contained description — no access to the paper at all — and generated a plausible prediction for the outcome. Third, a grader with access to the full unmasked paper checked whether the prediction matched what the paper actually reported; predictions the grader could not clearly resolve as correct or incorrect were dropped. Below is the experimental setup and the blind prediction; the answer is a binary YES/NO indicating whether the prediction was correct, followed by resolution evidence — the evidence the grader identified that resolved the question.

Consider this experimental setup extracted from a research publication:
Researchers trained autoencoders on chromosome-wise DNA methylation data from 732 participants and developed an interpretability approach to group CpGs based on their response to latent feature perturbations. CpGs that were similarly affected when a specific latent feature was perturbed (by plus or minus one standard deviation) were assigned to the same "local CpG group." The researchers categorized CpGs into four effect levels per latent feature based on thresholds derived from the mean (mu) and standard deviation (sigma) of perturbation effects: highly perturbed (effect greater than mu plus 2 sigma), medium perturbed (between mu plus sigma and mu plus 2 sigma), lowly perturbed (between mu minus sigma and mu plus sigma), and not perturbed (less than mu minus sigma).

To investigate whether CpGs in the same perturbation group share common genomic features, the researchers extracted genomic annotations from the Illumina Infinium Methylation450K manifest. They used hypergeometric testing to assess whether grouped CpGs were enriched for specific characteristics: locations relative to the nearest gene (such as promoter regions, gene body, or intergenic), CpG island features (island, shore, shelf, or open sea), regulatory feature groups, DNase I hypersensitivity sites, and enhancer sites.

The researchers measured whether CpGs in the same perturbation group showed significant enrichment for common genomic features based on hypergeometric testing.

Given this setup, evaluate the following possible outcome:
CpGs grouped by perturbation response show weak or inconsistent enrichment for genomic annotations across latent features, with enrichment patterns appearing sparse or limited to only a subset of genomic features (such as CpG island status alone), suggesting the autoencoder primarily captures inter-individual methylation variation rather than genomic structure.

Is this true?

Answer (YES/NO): NO